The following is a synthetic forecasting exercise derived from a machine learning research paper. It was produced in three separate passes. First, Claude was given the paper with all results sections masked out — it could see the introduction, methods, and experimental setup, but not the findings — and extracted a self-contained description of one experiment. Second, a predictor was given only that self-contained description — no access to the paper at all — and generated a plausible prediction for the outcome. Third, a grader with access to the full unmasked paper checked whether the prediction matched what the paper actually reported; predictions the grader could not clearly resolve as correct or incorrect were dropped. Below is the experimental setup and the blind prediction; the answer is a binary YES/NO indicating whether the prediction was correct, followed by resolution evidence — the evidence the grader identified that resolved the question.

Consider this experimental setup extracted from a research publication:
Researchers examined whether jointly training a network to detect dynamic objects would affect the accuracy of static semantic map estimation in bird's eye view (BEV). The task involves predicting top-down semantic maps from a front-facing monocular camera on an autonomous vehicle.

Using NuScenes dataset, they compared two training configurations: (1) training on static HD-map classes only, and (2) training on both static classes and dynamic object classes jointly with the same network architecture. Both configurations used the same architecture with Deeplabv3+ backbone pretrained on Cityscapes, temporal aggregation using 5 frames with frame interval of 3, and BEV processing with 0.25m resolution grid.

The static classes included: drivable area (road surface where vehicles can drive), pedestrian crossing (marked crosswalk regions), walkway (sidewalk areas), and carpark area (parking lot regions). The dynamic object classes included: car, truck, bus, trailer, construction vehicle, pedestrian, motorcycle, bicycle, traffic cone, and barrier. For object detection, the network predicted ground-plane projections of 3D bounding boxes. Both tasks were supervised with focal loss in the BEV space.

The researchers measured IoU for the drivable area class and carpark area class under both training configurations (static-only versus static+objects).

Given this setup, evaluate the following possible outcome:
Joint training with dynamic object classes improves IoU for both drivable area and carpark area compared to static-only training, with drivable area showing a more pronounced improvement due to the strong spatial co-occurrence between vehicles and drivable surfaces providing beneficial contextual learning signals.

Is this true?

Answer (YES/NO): NO